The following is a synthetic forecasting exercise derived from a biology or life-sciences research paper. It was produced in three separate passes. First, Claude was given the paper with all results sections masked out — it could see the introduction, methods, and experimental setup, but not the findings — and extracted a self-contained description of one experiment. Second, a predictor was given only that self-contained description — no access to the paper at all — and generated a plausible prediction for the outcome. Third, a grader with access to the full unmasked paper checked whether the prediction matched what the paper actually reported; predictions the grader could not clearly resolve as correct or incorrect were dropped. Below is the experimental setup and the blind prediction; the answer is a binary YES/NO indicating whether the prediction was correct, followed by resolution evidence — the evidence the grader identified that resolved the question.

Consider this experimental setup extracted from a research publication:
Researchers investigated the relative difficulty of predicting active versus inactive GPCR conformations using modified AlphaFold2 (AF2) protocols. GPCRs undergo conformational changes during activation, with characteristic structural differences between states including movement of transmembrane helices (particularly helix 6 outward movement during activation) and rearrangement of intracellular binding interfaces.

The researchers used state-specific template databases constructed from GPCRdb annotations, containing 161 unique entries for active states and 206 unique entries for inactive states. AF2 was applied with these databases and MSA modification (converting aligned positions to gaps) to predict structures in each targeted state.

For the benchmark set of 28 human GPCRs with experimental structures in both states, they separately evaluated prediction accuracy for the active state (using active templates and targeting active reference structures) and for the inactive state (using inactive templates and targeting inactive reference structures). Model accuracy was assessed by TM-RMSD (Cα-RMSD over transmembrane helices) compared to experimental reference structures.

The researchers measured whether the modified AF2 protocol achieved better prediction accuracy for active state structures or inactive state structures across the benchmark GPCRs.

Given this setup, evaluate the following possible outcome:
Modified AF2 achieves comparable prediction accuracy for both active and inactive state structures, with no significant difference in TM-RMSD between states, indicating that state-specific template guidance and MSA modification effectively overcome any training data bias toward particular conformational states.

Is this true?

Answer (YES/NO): NO